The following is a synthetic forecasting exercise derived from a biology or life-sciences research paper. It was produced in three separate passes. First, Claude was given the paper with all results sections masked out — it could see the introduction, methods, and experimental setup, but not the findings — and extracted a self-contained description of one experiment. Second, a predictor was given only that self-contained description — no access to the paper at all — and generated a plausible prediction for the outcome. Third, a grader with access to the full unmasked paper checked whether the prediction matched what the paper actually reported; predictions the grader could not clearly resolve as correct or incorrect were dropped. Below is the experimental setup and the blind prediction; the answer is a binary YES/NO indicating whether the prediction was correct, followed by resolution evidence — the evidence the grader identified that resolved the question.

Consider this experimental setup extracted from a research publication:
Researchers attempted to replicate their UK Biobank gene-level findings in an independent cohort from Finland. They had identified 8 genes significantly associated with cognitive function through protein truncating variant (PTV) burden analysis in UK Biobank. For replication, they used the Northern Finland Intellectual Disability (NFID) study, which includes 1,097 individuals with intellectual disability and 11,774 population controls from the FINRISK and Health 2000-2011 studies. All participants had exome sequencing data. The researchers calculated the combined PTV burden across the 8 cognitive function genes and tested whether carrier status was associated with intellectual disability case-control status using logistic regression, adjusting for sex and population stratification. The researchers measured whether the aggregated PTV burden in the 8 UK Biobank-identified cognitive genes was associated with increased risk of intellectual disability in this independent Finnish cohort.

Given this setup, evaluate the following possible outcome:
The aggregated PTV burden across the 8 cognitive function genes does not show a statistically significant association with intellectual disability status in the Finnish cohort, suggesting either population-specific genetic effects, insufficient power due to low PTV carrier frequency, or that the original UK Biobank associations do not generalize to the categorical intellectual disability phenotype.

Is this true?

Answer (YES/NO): NO